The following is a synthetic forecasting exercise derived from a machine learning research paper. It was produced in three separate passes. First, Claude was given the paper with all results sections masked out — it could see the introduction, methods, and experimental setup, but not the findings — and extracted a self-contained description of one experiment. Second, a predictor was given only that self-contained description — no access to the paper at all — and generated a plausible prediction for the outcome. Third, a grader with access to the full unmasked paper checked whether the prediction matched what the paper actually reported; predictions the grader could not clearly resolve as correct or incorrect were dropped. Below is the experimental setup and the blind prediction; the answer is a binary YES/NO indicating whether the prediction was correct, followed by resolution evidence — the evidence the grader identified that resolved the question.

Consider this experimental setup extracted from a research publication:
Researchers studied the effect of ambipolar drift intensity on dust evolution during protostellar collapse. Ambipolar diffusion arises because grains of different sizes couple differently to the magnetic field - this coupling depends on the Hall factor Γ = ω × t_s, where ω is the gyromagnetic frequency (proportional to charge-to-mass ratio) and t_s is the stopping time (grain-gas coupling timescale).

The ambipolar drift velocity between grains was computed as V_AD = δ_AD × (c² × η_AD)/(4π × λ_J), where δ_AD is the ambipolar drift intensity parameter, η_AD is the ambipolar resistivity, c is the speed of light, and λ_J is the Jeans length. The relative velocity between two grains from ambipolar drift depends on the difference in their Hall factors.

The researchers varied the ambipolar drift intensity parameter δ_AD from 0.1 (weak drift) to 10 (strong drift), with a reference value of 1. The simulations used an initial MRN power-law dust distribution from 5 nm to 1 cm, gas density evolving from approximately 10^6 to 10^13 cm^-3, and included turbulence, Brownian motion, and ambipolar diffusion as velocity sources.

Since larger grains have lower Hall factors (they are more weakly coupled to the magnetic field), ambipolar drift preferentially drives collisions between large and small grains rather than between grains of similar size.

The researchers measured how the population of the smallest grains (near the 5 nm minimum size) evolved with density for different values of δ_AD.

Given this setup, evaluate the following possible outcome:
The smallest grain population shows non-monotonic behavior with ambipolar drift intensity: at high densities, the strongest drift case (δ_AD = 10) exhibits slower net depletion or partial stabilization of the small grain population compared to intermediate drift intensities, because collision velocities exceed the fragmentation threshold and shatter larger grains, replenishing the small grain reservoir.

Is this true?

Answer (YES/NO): NO